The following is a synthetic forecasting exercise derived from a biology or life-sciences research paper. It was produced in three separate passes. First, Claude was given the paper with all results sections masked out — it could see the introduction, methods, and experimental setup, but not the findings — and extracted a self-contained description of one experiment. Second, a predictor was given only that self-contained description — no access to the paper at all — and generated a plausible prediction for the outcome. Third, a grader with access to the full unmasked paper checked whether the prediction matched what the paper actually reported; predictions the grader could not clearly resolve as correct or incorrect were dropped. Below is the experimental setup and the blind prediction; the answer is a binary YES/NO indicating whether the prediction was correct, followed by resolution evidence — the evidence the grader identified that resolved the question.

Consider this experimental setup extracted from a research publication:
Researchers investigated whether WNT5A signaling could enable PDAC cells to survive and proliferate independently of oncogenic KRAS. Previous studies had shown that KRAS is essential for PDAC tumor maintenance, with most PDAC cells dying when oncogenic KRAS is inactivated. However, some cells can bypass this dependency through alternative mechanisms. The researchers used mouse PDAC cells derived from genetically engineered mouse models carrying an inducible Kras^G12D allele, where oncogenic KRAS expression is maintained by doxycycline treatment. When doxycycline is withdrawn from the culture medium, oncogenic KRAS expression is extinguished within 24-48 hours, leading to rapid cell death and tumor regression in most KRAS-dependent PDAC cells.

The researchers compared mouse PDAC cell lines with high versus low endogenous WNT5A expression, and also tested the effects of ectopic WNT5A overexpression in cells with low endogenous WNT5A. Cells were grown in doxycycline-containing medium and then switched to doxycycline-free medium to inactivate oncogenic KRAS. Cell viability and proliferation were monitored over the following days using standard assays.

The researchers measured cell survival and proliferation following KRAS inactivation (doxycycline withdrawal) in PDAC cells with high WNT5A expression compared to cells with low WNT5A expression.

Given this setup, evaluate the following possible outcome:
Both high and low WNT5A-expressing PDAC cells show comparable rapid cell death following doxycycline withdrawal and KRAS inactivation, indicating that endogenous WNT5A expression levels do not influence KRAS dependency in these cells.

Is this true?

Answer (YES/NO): NO